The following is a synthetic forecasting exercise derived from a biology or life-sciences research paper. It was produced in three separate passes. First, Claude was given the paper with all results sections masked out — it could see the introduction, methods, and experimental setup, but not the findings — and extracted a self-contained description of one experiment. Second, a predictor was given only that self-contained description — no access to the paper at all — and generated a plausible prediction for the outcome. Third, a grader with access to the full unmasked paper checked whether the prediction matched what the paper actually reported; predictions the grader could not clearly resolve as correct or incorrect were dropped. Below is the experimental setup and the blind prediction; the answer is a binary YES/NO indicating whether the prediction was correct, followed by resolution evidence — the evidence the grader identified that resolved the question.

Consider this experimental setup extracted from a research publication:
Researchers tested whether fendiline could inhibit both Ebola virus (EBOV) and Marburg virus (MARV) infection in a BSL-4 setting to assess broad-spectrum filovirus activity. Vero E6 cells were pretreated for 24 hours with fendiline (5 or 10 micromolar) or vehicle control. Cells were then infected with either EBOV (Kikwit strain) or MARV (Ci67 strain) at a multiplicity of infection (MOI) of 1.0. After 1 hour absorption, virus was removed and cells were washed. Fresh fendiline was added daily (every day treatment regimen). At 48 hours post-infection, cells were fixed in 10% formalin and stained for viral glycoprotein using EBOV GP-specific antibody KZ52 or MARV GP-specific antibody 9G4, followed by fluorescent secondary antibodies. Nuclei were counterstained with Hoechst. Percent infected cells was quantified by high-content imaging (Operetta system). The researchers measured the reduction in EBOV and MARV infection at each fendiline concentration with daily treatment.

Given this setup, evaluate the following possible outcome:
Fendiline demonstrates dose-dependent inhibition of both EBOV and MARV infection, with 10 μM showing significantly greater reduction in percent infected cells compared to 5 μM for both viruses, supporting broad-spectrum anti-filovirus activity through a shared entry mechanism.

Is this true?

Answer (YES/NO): NO